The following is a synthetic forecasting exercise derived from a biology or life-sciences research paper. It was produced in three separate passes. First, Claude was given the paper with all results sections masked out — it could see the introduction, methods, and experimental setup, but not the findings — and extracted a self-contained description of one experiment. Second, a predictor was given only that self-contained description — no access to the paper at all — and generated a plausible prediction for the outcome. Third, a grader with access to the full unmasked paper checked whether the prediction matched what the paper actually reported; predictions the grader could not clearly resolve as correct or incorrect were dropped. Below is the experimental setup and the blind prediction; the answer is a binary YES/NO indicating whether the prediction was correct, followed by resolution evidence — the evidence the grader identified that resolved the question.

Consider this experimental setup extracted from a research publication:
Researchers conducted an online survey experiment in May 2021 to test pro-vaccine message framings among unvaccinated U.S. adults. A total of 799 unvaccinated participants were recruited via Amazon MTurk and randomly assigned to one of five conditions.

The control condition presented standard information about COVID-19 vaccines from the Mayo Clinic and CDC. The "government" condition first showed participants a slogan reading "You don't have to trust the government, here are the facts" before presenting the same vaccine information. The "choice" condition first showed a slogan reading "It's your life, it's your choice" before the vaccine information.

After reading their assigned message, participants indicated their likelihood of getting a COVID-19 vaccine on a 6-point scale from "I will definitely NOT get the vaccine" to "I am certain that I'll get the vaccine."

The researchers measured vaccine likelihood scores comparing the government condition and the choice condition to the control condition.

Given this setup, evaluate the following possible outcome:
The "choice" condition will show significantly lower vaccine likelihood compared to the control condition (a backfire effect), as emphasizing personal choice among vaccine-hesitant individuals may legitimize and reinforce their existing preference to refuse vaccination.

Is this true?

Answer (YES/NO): NO